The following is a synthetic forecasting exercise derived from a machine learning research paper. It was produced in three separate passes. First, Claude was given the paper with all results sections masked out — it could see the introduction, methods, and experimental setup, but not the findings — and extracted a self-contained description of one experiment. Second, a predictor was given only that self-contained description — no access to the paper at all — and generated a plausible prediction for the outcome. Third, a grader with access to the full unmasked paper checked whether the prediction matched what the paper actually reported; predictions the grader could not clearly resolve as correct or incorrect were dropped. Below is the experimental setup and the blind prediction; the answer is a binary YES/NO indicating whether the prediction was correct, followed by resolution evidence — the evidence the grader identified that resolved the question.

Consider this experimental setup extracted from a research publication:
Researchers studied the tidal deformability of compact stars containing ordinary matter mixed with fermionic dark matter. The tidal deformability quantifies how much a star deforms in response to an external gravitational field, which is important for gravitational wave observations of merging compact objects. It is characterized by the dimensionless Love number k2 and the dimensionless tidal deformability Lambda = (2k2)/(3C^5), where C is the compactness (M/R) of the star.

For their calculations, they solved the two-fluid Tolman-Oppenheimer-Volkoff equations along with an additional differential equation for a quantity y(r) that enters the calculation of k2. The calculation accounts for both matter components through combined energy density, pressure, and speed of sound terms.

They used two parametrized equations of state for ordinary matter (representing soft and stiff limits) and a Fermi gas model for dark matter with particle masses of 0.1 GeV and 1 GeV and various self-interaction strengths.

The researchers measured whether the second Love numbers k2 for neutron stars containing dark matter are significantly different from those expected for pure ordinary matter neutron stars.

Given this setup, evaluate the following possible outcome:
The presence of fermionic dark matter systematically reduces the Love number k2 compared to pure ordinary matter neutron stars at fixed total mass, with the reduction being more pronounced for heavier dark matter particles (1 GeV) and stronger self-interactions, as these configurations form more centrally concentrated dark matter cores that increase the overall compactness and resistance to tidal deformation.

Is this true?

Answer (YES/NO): NO